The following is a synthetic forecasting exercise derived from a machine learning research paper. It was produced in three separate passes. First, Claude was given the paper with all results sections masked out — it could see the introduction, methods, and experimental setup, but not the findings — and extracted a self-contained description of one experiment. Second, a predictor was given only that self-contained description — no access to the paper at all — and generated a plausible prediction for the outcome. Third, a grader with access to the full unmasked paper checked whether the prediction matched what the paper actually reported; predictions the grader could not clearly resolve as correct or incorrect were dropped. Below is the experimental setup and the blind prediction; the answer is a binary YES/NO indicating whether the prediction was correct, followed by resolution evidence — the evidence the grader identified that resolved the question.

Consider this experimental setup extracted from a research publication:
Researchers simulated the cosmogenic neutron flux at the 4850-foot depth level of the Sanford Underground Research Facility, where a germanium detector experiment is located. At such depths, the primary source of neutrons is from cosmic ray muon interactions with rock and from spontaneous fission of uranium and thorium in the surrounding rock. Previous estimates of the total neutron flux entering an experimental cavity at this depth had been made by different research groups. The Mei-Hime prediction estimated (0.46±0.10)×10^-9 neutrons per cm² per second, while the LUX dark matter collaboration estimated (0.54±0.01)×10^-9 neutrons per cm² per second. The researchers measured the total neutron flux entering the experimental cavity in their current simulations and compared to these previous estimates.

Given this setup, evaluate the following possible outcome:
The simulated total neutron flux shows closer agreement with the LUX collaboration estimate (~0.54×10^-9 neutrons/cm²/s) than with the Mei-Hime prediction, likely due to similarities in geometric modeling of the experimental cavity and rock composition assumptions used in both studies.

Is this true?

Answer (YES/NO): NO